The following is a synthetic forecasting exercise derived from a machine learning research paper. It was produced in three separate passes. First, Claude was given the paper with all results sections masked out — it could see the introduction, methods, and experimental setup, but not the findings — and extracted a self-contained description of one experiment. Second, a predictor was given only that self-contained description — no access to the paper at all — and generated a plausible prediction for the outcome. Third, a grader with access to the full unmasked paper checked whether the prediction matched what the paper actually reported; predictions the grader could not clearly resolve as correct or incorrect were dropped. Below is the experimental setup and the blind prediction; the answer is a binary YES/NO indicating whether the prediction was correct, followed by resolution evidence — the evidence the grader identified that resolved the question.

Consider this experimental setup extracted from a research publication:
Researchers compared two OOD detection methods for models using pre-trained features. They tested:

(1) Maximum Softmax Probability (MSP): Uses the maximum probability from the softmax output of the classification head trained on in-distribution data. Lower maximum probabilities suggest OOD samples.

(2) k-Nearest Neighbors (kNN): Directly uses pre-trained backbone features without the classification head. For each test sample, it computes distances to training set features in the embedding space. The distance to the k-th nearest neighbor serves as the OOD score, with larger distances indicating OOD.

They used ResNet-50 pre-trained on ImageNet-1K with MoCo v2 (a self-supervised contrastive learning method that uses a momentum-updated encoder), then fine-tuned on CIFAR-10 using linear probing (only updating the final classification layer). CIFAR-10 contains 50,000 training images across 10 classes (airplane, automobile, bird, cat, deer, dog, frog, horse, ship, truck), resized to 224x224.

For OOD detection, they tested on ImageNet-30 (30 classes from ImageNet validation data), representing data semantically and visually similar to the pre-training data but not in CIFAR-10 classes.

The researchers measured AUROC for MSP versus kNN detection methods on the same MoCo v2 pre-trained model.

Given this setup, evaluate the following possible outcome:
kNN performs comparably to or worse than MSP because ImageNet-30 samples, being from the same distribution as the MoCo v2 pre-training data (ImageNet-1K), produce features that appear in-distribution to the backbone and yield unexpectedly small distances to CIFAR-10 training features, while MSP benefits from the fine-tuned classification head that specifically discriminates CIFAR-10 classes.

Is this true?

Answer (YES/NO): NO